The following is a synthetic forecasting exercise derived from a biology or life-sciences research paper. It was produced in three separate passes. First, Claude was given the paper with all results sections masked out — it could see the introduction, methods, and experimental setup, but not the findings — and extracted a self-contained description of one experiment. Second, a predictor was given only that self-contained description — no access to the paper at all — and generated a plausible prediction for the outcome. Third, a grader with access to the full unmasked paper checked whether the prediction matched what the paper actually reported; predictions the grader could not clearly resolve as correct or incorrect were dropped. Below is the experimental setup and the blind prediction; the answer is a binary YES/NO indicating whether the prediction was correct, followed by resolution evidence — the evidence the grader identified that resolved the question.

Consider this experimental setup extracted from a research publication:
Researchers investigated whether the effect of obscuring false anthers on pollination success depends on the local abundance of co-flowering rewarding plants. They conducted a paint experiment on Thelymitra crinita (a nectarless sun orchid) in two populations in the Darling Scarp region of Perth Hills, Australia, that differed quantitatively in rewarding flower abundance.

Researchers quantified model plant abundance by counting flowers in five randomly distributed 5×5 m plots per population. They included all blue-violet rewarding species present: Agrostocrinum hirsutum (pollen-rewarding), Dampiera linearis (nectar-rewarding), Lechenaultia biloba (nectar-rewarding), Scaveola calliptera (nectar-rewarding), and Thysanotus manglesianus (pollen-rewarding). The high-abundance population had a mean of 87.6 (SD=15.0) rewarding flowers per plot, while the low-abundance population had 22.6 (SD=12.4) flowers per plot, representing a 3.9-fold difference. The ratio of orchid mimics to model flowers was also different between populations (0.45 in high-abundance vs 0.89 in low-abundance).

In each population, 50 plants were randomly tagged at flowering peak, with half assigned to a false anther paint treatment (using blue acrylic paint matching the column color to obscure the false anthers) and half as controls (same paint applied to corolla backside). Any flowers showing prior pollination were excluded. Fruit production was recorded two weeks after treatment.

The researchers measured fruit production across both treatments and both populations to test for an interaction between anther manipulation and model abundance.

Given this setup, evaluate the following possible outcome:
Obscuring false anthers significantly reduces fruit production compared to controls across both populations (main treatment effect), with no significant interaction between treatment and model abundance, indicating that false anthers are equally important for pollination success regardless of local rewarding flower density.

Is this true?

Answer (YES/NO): YES